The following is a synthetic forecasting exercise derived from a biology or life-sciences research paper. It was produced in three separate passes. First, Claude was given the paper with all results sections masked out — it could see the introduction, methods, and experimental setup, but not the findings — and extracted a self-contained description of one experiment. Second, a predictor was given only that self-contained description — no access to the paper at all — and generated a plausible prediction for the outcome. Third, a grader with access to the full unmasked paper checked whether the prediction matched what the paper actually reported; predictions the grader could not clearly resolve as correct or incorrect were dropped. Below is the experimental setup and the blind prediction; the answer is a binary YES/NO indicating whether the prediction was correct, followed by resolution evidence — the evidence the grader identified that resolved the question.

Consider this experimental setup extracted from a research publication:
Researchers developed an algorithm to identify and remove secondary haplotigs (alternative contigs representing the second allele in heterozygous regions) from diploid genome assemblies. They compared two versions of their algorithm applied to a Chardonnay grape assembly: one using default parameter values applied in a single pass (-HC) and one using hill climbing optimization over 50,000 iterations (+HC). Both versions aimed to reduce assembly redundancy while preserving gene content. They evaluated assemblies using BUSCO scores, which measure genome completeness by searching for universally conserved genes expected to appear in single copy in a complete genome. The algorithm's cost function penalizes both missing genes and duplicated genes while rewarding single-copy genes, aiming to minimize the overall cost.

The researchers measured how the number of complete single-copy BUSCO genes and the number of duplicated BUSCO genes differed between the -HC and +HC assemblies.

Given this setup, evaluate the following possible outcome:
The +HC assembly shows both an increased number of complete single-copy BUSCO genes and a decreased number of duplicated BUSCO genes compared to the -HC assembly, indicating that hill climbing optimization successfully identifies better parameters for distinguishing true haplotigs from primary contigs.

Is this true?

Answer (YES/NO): NO